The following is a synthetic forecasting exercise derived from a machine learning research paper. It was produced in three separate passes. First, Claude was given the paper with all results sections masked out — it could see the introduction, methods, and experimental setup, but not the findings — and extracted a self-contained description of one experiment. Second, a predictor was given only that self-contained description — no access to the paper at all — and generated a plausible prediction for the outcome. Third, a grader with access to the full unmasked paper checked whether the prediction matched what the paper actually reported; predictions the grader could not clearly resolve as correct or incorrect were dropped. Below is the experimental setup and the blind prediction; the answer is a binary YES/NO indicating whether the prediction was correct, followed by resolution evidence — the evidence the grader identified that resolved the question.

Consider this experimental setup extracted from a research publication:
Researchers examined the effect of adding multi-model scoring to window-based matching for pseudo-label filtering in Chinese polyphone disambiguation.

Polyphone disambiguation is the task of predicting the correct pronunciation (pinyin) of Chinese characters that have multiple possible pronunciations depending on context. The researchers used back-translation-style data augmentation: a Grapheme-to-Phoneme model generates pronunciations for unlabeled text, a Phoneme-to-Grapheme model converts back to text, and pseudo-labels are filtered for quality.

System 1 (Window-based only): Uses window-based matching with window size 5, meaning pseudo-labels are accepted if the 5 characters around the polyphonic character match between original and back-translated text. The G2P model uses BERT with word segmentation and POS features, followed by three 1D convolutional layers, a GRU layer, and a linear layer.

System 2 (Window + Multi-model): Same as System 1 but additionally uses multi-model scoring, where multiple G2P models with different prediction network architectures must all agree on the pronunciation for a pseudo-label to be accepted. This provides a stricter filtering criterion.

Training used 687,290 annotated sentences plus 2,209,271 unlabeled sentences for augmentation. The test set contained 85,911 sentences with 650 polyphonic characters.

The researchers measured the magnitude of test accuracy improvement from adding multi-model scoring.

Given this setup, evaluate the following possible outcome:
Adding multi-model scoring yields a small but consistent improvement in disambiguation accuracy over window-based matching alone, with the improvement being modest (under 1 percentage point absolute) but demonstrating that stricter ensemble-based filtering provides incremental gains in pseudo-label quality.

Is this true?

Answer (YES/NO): YES